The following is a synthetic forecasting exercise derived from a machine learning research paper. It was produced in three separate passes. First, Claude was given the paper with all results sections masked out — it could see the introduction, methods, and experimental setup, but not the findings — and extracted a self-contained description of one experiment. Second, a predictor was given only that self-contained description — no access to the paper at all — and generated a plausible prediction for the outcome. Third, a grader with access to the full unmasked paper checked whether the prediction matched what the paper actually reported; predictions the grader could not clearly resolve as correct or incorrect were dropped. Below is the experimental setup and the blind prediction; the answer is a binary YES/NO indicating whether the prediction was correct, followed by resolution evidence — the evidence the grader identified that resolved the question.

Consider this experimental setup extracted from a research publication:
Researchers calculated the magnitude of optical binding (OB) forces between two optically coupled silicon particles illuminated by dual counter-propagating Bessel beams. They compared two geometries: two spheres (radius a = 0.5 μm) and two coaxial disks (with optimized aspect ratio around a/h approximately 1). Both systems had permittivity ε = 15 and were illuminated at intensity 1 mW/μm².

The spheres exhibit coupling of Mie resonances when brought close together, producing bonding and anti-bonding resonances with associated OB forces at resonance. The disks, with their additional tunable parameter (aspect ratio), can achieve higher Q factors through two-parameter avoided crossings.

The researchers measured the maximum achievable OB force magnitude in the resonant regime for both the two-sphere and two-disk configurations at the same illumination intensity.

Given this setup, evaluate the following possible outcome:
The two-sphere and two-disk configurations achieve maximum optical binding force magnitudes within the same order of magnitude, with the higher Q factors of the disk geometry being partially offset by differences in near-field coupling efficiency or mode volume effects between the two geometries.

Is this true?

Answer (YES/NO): NO